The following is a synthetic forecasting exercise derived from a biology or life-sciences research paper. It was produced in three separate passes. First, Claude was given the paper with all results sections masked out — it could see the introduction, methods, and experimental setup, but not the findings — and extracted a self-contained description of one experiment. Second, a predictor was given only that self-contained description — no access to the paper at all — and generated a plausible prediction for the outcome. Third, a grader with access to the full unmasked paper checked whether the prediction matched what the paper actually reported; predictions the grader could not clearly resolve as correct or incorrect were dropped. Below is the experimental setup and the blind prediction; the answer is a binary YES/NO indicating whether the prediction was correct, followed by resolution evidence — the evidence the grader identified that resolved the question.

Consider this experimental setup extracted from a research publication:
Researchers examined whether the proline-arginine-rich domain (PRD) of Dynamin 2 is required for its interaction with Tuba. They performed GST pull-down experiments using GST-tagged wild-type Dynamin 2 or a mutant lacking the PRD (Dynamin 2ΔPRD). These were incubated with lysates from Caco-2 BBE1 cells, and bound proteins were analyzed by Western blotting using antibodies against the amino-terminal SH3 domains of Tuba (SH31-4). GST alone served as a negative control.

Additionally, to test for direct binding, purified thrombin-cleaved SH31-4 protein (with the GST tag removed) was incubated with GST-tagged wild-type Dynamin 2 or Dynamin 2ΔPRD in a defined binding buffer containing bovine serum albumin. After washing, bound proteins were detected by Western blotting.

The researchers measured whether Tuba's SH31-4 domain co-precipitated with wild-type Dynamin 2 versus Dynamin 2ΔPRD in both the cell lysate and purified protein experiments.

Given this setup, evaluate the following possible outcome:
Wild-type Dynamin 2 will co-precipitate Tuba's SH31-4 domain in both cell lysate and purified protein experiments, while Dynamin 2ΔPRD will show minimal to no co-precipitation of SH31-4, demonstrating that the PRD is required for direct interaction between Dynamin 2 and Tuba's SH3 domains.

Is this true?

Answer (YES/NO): NO